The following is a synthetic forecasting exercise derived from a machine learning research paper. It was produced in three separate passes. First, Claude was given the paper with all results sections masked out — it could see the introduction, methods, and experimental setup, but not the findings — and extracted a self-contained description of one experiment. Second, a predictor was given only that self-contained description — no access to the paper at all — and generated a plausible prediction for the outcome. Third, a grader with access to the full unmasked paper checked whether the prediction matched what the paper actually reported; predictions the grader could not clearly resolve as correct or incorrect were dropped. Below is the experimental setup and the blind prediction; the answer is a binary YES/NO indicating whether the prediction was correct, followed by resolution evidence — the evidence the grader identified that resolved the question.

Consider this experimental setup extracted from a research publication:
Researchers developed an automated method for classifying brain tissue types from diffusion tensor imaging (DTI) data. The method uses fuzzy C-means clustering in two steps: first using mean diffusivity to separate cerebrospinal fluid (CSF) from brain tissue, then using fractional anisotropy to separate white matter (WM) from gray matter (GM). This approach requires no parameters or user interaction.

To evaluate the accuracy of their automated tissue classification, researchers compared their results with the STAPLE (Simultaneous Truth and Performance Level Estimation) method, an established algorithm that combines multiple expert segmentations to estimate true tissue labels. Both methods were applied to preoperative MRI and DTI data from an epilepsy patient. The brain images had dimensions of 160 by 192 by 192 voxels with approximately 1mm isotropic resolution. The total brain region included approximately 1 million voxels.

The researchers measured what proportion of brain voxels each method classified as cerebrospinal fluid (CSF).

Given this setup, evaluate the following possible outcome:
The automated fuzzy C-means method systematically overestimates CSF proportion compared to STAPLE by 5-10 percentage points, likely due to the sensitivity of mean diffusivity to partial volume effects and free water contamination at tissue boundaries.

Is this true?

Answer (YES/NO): YES